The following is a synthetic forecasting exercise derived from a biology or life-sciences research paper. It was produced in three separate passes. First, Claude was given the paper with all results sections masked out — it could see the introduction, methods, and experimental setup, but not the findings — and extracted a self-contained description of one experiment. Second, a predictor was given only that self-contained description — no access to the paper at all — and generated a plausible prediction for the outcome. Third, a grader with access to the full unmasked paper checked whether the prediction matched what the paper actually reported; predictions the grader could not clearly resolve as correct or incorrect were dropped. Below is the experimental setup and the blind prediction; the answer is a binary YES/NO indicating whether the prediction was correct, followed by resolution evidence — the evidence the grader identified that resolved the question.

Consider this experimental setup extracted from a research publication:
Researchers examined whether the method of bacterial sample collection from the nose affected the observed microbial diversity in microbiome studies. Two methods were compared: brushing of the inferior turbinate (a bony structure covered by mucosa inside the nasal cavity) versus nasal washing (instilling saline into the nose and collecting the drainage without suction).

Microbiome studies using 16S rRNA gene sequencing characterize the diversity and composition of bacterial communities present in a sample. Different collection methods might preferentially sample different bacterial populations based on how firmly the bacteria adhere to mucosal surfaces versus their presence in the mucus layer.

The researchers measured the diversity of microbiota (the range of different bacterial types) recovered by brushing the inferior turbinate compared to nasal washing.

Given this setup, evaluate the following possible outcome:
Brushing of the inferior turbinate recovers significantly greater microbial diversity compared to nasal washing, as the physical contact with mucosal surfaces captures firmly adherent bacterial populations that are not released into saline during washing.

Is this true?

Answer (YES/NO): YES